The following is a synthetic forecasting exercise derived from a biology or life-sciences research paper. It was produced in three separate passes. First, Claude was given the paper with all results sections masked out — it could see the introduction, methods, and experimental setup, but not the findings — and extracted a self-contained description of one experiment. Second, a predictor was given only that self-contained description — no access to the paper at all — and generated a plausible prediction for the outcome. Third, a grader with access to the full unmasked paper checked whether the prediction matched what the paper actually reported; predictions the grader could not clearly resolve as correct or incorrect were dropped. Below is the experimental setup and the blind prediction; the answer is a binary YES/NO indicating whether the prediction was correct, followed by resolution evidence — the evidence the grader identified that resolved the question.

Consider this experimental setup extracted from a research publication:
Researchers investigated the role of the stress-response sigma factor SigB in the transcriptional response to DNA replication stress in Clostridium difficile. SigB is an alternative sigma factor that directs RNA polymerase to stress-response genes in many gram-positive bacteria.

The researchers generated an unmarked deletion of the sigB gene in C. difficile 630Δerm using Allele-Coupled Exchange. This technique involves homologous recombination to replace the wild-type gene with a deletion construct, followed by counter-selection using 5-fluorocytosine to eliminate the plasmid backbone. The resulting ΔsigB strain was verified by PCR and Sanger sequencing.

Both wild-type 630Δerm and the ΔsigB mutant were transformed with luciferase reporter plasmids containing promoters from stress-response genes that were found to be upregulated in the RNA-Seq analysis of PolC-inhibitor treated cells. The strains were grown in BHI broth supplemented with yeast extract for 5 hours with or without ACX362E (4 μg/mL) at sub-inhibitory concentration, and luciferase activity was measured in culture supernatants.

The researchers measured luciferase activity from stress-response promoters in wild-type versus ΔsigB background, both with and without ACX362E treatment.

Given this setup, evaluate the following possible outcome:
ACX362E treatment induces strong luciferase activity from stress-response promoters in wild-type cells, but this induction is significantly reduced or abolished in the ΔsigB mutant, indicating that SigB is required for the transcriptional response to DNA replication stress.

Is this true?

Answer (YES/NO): YES